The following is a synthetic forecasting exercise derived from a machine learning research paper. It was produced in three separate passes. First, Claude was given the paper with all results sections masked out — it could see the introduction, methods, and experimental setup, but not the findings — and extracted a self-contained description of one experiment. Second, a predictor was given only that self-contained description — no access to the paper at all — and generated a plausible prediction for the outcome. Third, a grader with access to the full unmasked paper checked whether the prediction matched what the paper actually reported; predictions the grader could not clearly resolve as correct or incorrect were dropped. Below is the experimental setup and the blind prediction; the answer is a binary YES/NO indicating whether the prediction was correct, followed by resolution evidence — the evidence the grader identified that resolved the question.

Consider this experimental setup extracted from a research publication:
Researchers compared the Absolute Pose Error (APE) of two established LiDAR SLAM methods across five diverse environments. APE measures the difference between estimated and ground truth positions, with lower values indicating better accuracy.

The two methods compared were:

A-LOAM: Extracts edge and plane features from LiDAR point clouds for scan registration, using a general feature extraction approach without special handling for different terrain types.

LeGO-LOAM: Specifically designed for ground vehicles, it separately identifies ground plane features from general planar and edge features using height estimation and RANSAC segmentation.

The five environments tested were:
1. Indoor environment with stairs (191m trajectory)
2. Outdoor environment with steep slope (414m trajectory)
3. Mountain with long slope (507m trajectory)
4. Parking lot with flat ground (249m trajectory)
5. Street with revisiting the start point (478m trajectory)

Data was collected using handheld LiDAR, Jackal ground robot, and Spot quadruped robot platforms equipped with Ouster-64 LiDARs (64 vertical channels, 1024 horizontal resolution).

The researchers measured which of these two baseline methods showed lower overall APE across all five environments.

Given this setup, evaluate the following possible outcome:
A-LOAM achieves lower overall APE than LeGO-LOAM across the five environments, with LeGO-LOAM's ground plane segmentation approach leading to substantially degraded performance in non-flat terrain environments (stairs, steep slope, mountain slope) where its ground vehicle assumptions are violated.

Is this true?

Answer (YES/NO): YES